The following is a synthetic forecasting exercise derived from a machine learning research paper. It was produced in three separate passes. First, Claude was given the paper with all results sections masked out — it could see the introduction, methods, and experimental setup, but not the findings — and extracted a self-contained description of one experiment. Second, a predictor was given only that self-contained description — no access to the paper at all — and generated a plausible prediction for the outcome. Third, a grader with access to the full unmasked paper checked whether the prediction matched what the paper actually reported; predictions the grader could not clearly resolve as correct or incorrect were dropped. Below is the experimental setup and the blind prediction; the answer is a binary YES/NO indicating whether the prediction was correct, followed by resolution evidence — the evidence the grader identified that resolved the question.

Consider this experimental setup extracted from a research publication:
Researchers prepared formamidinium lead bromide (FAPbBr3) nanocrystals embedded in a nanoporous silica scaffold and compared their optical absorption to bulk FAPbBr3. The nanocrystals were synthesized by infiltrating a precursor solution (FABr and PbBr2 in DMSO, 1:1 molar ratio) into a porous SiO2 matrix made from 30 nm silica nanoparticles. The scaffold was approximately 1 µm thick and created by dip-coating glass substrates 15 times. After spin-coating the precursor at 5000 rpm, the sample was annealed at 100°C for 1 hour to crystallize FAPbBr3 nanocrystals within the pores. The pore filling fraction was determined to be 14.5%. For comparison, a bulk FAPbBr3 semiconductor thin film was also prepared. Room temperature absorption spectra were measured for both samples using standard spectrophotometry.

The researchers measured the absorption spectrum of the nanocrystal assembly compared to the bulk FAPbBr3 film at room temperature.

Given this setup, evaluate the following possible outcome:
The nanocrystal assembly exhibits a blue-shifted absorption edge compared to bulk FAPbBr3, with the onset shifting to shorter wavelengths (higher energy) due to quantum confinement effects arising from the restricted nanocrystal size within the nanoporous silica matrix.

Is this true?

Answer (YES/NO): YES